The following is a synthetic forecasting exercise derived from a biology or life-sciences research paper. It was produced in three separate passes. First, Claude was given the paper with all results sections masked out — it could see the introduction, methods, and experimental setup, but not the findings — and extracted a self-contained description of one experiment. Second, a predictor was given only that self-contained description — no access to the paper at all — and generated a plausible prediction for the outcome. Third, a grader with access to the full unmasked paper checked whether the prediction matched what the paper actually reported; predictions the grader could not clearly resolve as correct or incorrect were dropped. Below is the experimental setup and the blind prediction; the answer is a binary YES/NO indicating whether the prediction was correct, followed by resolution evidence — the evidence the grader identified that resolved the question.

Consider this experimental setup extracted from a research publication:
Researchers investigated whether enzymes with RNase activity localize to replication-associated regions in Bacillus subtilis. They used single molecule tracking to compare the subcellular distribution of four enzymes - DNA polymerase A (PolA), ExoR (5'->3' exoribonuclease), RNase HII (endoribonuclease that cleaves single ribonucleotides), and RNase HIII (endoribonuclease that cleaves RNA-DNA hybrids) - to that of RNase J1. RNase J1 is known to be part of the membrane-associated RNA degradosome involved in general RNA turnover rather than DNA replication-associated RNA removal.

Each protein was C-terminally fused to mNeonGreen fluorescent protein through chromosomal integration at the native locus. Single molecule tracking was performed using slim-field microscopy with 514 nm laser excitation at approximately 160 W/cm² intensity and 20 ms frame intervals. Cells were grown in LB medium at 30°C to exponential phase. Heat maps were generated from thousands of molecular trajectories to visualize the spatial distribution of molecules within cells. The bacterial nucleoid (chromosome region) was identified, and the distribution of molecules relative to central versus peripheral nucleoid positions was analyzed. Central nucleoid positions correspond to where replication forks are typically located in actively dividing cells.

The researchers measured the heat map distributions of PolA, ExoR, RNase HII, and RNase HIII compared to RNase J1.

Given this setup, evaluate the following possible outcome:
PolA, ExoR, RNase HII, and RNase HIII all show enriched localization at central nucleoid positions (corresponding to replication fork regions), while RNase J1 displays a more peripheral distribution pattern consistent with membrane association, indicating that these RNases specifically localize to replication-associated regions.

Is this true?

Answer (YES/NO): NO